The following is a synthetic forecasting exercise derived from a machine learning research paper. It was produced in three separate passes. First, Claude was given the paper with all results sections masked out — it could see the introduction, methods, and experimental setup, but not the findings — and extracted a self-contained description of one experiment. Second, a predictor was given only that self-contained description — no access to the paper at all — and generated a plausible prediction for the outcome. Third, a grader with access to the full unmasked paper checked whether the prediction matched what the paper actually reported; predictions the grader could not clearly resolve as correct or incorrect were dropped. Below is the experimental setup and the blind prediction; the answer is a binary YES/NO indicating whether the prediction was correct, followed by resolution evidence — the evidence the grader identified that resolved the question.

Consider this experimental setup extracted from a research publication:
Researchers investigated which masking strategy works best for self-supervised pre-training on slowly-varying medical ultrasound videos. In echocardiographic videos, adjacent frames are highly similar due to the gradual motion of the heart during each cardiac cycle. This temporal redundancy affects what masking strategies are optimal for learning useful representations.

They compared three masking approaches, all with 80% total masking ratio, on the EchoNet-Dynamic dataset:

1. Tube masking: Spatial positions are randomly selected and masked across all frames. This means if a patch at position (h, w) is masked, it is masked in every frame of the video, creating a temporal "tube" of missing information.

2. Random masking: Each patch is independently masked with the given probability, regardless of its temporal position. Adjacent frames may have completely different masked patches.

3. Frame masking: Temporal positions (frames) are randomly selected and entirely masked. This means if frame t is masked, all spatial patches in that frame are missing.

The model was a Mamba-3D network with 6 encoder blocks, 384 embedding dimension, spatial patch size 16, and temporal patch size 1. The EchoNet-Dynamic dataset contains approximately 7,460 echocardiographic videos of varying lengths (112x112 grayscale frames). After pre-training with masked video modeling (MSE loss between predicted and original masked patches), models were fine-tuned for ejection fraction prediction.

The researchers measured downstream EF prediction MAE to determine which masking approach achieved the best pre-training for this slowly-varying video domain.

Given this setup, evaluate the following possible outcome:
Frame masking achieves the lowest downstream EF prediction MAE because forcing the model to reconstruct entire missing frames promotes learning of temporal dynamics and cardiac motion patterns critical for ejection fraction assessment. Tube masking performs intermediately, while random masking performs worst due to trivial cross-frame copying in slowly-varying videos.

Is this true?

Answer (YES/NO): NO